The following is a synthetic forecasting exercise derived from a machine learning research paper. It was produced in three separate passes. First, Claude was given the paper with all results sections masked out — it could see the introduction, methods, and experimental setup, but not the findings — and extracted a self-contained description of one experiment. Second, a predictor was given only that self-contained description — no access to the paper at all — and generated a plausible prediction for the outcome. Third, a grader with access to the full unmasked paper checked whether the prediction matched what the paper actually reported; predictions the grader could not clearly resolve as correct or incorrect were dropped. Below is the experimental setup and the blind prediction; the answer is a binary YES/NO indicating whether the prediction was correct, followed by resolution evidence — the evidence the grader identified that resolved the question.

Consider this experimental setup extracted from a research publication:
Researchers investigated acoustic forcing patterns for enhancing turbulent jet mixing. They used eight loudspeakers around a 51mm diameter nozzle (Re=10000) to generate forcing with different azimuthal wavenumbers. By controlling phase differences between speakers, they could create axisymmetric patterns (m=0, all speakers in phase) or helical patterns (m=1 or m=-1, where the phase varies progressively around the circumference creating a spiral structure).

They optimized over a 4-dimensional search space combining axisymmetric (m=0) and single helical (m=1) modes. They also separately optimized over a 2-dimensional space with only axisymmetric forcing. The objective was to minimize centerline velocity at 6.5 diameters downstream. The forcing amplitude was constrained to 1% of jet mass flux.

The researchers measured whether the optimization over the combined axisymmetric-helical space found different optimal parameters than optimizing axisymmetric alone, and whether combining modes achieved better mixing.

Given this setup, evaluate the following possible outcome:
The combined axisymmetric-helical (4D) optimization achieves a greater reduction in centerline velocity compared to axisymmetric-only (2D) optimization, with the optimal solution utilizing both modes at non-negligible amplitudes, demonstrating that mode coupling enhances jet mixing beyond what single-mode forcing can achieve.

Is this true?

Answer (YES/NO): YES